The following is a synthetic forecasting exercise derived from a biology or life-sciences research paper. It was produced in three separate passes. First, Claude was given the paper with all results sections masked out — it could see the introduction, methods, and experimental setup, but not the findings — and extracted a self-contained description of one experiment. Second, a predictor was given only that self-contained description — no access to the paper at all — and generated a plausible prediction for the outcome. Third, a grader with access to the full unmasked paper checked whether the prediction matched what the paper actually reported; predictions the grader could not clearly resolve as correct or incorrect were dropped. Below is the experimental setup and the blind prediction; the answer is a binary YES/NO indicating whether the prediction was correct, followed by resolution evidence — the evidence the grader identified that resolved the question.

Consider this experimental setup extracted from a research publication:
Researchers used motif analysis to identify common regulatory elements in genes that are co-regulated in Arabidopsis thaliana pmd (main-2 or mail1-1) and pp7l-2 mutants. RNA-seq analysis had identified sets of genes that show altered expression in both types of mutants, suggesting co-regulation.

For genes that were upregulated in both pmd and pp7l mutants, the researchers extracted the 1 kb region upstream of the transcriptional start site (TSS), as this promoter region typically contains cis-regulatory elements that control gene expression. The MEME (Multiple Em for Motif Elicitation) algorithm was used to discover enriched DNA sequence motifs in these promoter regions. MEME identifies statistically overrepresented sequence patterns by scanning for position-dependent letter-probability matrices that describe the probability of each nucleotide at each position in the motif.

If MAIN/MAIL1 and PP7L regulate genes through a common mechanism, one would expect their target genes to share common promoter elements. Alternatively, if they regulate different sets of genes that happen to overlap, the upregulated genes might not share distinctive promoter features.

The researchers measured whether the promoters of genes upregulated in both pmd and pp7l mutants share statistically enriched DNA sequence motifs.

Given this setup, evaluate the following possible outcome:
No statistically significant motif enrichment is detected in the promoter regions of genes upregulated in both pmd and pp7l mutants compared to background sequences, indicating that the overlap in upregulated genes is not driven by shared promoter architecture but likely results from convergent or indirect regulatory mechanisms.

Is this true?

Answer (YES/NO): NO